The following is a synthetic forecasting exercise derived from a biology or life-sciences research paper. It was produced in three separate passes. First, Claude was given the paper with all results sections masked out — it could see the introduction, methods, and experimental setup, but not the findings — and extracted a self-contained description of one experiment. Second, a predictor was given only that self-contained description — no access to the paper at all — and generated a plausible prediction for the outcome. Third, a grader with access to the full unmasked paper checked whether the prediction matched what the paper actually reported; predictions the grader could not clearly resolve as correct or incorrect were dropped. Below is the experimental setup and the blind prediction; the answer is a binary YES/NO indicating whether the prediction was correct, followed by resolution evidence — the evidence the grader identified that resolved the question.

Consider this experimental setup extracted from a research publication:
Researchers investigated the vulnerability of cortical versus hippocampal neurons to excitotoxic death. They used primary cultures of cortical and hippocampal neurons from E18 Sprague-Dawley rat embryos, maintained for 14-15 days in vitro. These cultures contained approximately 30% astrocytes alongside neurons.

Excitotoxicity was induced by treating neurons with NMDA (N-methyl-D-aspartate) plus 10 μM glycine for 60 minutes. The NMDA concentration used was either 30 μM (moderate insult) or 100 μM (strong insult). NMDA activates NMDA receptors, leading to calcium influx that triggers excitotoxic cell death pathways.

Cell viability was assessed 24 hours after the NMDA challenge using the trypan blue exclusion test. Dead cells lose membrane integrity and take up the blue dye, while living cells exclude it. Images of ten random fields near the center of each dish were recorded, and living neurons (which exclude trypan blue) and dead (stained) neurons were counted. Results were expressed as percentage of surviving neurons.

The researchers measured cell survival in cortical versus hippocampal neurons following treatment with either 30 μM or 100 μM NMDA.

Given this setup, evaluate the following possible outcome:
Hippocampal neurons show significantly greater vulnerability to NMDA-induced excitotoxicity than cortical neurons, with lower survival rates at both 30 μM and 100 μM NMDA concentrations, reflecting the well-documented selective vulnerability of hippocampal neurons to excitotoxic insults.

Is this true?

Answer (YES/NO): NO